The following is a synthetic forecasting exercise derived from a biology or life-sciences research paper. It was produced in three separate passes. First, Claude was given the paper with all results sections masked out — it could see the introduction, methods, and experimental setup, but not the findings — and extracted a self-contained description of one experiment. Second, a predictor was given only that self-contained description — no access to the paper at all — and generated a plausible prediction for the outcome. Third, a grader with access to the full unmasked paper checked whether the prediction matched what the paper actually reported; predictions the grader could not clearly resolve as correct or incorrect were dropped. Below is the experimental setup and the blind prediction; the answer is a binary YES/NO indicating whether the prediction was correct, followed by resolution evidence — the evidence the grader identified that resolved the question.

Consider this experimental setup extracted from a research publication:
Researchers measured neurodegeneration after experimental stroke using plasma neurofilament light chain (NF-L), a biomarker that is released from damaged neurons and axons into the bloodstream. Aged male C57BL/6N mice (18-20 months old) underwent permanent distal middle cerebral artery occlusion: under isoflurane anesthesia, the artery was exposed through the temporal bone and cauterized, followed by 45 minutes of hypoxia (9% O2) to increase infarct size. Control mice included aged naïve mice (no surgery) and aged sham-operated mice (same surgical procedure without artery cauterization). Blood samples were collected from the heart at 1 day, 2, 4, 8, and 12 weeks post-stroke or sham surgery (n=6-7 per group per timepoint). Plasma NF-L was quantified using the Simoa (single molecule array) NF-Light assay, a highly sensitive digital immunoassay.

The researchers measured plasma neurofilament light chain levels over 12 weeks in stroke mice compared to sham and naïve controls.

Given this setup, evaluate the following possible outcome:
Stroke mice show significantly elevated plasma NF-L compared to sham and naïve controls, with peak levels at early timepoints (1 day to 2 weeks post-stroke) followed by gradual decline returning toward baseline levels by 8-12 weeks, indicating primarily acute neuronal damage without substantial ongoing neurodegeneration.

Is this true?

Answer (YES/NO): YES